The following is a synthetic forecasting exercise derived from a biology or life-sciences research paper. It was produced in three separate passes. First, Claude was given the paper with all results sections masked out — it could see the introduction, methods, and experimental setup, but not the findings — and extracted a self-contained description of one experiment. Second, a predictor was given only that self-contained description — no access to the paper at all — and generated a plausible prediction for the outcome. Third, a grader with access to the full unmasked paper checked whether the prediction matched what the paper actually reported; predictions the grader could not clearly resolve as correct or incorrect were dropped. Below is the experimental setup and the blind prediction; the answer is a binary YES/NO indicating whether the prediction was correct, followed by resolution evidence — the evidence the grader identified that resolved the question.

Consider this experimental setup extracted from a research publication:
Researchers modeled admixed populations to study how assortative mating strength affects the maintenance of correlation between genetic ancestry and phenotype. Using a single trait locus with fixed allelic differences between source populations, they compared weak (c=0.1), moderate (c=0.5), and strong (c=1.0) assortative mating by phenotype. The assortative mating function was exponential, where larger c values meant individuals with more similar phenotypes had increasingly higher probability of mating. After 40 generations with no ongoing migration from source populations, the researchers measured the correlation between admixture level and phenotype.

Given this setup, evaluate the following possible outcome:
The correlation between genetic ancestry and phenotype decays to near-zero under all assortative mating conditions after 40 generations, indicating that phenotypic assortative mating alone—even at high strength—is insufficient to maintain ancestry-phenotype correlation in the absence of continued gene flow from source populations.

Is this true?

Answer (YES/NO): NO